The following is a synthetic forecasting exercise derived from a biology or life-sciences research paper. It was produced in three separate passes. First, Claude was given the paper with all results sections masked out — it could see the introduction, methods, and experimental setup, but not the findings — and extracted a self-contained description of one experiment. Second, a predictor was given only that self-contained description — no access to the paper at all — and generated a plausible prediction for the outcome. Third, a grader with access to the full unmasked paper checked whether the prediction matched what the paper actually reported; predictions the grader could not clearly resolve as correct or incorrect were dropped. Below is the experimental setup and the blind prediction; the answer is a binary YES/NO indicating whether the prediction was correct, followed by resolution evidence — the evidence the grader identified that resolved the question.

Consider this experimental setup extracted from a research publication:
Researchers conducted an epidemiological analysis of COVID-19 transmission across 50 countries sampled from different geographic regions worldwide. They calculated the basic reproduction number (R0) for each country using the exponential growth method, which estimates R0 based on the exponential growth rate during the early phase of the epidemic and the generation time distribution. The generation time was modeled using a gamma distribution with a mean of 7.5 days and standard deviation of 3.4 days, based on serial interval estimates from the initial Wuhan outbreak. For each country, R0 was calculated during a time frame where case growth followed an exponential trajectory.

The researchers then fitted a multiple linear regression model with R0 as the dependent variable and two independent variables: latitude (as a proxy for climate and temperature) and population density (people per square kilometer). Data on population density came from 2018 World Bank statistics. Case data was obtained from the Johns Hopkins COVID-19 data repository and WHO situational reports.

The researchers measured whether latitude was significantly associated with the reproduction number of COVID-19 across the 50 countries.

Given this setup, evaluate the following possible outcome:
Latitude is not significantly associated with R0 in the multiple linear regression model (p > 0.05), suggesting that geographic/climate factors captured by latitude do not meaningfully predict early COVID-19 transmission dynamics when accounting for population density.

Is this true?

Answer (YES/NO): YES